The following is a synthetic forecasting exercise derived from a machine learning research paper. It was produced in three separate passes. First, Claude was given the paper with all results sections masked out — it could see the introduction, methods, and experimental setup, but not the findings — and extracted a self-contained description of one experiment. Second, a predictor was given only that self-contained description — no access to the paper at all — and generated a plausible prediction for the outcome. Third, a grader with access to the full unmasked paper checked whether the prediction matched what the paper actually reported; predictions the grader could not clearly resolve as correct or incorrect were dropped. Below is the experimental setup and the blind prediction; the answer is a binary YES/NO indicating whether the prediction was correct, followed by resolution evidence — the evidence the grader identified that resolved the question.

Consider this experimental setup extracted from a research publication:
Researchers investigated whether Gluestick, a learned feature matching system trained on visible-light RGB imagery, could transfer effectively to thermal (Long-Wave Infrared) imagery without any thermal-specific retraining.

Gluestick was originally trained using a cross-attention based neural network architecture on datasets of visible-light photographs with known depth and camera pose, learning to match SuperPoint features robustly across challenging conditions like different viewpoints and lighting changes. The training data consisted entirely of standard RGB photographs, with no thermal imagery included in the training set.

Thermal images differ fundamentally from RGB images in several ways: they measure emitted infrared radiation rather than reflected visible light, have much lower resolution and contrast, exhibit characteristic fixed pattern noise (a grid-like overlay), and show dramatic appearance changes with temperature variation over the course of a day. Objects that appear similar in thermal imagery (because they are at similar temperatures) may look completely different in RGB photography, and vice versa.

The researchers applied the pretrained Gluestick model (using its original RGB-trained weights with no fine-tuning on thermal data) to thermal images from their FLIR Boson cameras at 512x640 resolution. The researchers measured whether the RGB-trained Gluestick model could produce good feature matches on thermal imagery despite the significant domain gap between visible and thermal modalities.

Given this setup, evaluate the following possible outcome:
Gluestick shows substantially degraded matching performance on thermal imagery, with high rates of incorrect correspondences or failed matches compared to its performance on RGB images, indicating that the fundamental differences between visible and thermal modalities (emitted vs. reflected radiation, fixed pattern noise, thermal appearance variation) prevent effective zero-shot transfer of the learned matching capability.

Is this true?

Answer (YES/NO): NO